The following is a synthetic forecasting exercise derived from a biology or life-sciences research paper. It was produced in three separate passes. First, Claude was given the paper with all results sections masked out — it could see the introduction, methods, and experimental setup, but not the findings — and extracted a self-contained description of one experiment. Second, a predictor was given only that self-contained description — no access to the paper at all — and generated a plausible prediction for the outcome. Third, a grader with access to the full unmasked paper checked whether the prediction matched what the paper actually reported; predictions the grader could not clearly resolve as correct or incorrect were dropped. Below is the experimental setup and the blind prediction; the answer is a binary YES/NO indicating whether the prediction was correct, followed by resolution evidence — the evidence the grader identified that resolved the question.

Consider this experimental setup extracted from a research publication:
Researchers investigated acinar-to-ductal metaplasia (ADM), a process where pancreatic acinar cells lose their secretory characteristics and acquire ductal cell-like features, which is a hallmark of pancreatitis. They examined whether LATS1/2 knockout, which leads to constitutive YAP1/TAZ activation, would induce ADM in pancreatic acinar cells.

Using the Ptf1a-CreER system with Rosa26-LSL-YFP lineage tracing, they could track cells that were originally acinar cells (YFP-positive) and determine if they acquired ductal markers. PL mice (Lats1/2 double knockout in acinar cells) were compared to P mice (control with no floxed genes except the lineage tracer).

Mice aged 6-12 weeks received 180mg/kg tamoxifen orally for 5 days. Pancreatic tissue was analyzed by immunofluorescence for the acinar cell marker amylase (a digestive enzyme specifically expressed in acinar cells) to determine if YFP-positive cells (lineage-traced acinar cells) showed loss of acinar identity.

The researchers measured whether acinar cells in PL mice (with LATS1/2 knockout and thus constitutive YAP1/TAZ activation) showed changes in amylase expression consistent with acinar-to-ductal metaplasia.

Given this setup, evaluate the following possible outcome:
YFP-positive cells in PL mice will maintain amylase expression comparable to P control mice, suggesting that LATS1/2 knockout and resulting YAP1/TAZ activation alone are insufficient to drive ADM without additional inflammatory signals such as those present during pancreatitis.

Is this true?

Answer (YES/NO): NO